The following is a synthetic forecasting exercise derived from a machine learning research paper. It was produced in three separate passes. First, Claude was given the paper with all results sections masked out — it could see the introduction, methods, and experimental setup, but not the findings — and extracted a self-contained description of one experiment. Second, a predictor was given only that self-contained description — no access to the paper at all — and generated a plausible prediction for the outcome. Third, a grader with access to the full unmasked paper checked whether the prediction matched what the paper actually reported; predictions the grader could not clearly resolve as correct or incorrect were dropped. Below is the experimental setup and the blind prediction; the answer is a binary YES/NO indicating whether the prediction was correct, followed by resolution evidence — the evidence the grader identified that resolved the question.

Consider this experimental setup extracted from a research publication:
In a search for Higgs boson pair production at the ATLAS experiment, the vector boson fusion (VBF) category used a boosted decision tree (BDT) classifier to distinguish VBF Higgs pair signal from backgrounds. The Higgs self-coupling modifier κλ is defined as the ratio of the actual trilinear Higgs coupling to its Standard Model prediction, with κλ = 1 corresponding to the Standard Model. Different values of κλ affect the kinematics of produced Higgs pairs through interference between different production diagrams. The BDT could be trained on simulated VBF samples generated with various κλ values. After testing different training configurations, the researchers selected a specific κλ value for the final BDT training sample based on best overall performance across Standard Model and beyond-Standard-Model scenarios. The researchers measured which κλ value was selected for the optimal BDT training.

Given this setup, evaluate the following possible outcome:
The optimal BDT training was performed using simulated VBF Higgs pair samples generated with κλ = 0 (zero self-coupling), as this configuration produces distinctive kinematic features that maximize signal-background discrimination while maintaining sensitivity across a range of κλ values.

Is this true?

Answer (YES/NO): YES